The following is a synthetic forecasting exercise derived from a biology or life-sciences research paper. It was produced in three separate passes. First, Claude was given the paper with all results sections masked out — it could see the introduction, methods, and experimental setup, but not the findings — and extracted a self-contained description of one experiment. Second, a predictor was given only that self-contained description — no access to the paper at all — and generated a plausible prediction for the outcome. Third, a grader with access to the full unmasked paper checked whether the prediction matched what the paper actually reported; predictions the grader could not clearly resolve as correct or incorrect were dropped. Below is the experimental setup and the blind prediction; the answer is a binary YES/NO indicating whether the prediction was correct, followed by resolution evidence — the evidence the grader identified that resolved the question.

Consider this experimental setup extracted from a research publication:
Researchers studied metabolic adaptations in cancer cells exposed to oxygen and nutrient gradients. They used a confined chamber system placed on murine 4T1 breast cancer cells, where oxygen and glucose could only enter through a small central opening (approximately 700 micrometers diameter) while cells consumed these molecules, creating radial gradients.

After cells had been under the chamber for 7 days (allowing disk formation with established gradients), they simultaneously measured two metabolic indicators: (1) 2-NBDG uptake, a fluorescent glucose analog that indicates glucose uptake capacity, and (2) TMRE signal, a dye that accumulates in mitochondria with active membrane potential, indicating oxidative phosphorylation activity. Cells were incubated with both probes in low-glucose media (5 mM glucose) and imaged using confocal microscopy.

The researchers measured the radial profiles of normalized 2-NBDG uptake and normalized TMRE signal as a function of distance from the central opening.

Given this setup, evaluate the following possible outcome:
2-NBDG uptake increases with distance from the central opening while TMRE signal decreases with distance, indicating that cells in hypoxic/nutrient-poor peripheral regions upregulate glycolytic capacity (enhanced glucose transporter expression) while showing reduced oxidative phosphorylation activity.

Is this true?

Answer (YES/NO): YES